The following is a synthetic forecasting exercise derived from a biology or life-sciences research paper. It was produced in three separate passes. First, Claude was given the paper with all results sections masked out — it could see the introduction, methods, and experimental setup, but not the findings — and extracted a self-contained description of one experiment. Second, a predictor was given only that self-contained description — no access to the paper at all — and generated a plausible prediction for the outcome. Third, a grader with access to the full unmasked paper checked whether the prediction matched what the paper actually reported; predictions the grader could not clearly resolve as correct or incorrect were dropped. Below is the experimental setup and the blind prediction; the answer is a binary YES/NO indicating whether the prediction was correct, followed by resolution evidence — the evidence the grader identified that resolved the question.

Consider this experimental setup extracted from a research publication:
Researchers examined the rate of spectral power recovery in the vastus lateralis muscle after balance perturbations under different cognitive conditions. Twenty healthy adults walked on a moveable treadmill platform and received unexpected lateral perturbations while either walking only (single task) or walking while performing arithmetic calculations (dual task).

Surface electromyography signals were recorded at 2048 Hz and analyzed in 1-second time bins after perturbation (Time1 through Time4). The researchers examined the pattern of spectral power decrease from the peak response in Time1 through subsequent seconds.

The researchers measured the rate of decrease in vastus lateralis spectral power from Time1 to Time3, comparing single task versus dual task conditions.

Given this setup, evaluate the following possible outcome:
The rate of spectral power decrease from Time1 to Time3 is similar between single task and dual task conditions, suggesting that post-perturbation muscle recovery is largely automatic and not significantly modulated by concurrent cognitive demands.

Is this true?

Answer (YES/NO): NO